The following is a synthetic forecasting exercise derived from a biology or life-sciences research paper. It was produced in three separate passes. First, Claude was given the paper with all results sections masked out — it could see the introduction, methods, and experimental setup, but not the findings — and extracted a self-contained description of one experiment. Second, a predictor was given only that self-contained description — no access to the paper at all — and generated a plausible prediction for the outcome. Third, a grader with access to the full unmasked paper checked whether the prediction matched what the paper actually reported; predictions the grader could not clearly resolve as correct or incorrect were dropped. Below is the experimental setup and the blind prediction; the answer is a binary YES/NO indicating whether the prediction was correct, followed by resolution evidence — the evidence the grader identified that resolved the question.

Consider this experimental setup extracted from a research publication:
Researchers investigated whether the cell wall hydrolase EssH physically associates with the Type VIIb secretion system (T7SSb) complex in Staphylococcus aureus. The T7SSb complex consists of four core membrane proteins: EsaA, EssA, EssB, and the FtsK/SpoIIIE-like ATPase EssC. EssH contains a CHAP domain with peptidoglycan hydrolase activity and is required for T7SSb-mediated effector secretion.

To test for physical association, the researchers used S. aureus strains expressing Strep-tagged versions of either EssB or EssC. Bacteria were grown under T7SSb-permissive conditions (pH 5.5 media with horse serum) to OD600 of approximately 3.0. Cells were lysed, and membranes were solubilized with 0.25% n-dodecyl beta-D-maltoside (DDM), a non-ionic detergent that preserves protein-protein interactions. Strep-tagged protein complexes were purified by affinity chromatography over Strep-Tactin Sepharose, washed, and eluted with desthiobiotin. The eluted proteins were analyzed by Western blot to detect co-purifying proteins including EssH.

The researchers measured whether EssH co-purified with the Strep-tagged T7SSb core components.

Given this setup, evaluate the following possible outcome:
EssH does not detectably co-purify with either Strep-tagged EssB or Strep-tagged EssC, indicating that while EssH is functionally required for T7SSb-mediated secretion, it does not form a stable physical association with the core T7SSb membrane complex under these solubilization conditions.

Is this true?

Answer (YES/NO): NO